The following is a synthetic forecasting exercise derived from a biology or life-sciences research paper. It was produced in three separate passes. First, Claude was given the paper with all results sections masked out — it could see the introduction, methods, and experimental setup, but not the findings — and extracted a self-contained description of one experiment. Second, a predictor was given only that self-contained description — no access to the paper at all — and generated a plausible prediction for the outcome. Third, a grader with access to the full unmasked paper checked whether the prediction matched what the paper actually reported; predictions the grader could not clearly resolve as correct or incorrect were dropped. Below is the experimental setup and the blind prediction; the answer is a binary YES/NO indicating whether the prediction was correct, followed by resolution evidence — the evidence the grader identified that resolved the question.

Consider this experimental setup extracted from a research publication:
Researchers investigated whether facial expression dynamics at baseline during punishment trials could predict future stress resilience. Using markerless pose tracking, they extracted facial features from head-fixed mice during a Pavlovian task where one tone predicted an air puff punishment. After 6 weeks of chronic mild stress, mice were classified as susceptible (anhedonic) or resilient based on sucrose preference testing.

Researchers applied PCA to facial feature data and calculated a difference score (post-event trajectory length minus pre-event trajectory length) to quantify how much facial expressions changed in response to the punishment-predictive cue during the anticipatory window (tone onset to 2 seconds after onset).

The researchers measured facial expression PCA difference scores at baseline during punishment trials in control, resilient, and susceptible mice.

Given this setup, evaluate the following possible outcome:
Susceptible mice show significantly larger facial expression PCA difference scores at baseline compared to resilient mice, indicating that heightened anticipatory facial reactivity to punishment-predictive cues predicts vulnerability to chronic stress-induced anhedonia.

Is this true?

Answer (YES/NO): NO